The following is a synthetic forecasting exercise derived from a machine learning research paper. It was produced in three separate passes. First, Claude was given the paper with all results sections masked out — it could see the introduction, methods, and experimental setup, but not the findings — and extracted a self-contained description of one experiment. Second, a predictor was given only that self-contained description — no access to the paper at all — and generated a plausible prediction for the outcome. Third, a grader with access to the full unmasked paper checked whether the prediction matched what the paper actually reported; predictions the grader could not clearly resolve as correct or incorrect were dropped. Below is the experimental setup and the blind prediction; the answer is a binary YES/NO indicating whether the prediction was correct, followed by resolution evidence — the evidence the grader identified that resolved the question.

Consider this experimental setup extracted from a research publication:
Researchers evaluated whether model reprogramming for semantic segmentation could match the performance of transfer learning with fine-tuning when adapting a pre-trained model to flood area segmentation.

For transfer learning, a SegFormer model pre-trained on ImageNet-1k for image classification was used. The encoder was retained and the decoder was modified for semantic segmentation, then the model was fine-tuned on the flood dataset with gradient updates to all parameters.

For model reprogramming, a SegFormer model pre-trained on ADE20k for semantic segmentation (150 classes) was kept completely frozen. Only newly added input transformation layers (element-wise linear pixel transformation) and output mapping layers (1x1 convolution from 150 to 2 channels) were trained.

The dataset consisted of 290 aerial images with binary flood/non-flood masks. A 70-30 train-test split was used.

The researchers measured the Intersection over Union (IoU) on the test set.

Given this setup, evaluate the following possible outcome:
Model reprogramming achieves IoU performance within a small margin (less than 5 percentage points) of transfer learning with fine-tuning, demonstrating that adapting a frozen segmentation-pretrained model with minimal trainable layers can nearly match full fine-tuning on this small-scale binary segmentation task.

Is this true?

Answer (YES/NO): NO